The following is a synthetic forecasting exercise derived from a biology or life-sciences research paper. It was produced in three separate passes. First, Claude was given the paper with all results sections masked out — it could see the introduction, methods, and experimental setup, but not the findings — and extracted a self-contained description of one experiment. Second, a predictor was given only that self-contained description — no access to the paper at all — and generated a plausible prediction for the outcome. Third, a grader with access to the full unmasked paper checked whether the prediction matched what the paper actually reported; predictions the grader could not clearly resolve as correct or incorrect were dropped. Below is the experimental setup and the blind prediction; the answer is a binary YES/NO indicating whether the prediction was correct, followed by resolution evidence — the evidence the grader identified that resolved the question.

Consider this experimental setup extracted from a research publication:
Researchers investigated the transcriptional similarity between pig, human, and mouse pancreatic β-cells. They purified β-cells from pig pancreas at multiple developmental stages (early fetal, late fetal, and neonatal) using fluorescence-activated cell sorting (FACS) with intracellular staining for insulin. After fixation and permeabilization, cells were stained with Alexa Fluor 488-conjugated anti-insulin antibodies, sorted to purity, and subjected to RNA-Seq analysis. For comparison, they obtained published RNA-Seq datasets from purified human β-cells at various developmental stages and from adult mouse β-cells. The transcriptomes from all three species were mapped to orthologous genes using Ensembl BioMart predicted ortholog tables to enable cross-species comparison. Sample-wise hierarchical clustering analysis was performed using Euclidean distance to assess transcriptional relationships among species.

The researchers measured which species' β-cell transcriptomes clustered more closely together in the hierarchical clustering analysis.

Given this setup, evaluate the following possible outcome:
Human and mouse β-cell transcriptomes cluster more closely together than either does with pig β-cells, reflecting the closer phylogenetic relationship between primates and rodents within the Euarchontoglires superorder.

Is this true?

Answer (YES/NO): NO